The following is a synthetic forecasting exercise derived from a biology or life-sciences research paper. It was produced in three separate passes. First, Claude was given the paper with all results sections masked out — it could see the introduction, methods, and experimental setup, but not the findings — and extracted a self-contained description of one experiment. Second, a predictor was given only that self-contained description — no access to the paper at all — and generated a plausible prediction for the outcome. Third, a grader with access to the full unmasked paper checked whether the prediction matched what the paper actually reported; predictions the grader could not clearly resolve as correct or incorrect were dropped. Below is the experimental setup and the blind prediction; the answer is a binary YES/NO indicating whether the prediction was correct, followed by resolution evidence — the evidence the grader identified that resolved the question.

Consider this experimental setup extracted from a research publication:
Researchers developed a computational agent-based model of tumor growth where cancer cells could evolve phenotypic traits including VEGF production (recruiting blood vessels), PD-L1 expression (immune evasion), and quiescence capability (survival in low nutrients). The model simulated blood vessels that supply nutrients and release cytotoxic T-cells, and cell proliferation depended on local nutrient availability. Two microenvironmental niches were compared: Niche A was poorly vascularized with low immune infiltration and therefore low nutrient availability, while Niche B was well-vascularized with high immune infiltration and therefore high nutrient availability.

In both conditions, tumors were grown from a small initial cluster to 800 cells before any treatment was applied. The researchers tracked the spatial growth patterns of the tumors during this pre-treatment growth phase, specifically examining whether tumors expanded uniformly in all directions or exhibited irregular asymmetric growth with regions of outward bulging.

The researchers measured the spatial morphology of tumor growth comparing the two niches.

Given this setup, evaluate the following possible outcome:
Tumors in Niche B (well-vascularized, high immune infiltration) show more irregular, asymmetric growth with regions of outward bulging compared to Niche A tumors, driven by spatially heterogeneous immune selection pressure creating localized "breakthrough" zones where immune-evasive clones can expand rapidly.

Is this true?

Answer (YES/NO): NO